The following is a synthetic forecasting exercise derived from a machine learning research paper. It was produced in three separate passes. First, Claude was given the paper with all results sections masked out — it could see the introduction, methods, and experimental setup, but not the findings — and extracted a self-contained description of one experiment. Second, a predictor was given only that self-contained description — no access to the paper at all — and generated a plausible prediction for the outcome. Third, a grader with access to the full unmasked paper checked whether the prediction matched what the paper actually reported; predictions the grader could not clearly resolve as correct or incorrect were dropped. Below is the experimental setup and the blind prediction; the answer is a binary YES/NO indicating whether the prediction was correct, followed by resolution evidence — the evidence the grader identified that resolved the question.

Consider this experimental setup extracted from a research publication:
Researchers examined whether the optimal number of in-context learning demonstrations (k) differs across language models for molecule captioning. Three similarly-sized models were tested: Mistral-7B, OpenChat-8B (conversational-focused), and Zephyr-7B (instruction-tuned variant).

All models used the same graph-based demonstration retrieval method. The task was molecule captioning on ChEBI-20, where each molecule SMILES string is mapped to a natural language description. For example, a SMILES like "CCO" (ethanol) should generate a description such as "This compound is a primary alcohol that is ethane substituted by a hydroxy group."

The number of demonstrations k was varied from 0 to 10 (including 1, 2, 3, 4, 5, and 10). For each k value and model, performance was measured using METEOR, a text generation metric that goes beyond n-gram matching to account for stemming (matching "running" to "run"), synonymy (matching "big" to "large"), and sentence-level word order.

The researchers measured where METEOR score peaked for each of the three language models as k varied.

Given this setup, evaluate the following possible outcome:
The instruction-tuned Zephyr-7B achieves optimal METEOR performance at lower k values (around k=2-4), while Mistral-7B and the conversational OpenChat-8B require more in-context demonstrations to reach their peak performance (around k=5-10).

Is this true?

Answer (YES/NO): NO